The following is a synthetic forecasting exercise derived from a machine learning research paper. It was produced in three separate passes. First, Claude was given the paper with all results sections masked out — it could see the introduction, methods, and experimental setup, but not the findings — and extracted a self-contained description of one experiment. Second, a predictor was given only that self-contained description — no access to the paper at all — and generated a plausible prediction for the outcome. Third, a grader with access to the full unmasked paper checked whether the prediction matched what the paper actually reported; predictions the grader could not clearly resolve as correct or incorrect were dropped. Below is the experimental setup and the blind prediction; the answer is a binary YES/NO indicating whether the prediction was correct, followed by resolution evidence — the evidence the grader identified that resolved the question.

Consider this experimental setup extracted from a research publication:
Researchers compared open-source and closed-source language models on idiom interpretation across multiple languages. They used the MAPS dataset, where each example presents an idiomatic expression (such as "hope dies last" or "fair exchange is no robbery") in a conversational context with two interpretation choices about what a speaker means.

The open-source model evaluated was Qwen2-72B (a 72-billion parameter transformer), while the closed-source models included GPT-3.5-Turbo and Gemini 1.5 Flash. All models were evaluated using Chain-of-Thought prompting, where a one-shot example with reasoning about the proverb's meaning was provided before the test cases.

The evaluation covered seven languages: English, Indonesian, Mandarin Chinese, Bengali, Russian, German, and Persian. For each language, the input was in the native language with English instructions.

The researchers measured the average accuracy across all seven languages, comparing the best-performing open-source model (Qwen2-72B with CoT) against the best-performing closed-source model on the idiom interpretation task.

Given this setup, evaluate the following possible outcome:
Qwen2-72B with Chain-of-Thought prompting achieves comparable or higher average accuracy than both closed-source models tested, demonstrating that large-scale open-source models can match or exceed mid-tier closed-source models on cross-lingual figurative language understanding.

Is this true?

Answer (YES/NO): YES